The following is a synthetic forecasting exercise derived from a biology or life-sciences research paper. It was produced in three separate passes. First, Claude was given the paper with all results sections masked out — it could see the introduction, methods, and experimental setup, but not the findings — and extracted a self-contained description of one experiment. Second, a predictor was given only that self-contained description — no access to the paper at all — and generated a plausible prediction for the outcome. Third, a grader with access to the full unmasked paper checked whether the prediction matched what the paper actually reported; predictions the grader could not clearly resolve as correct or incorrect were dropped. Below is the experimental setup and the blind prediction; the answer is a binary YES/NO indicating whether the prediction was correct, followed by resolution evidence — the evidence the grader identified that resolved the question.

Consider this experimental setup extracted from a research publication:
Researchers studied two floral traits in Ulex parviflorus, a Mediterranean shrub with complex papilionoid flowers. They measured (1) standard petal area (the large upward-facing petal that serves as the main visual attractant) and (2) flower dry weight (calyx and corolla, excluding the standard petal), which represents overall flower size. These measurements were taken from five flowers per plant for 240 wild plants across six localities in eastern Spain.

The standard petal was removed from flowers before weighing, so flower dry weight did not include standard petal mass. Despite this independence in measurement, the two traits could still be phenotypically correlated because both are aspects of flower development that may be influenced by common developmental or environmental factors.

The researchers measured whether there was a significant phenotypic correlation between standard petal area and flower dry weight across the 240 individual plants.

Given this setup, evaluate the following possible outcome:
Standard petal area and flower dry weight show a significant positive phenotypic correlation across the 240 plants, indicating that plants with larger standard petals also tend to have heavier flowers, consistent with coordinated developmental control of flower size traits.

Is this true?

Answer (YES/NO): YES